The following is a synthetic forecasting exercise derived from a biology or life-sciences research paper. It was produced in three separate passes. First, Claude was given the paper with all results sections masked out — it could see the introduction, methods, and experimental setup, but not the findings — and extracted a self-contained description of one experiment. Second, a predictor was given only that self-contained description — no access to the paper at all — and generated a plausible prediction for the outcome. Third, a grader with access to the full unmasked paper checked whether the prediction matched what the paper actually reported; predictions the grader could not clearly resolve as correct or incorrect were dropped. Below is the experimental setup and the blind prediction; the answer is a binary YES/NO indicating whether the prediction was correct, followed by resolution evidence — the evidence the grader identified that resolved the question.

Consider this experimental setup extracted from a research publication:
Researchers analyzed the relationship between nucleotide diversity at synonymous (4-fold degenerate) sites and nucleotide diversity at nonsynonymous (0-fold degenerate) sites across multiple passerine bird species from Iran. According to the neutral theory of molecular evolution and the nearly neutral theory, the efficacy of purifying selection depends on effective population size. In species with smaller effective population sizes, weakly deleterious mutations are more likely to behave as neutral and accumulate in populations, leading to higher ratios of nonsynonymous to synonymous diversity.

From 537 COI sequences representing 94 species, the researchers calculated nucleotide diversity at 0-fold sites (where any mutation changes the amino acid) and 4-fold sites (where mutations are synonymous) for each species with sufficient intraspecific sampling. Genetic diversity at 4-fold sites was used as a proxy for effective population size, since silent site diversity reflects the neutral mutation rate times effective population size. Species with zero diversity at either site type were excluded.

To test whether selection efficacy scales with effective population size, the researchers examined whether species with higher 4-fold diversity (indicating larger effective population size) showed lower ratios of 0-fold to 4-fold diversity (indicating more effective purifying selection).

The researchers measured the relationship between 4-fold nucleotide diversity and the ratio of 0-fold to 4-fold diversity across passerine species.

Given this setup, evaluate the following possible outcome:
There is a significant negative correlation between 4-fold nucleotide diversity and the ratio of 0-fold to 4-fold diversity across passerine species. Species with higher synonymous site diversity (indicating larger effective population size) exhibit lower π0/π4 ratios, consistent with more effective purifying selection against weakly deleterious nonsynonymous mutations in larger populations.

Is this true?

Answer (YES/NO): YES